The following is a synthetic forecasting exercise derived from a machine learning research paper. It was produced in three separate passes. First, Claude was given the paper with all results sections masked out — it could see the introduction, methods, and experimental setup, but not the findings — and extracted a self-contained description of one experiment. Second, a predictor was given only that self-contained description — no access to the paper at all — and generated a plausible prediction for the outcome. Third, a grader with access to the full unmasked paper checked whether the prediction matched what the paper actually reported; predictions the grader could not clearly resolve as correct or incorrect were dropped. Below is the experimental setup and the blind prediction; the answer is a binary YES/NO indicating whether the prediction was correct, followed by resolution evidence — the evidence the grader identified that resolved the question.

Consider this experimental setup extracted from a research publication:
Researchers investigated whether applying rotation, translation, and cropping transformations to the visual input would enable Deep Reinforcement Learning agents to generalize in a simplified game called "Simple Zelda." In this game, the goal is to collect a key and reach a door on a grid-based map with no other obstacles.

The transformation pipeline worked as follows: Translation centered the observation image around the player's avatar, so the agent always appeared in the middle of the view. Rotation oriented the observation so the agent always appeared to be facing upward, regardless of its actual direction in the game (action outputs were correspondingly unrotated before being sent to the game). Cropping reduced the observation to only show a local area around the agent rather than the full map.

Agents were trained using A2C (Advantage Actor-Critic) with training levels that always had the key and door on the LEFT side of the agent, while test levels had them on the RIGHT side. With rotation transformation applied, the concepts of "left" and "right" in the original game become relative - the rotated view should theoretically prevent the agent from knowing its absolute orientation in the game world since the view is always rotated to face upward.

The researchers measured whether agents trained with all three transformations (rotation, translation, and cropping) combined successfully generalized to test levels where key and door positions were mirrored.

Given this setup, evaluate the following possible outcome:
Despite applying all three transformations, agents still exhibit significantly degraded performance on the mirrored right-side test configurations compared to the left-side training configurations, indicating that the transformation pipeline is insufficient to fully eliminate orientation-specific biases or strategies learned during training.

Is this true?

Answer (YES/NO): YES